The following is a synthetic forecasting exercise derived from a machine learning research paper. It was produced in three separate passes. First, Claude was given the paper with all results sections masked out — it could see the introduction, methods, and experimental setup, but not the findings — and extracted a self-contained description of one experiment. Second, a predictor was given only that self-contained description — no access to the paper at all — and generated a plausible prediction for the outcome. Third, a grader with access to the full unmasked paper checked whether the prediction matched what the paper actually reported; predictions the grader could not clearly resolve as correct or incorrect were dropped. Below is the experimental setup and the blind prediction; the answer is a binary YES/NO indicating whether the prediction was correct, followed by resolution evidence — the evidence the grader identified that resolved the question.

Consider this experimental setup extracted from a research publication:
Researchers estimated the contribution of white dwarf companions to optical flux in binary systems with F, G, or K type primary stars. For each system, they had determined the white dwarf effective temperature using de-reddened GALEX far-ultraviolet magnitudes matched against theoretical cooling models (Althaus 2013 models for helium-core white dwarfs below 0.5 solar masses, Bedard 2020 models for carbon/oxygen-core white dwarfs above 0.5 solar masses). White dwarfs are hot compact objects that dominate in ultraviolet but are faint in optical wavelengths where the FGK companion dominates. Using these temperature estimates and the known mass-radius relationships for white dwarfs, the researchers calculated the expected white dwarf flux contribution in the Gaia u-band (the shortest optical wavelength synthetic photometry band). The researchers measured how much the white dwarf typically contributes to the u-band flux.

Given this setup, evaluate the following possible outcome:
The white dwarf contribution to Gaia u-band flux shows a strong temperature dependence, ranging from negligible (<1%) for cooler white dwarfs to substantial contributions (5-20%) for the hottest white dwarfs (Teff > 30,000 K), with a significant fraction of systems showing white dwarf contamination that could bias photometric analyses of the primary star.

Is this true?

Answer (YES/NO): NO